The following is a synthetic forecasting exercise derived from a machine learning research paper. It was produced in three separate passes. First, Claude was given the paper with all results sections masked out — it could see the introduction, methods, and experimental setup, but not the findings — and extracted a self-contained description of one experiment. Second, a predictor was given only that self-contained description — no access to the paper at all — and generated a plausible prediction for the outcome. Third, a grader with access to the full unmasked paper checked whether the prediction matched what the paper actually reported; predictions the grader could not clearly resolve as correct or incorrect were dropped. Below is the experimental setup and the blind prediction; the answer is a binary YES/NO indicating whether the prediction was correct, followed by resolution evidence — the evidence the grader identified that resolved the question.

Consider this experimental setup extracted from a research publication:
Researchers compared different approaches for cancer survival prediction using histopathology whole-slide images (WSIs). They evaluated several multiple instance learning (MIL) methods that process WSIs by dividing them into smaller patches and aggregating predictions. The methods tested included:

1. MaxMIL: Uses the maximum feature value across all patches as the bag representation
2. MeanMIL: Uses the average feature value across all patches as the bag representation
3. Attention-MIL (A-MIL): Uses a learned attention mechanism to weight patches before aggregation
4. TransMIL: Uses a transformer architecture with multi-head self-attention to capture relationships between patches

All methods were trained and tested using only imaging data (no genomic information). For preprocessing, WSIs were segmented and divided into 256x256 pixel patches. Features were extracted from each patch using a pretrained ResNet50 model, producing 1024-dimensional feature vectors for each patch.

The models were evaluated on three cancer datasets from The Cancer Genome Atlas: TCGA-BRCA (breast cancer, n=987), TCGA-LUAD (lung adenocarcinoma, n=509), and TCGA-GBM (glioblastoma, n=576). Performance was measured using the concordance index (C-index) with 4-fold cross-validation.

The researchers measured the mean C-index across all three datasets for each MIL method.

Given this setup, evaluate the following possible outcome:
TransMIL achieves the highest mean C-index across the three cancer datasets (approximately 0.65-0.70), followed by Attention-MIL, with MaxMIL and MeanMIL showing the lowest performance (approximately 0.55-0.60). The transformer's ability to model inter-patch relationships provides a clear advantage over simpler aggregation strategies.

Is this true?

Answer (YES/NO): NO